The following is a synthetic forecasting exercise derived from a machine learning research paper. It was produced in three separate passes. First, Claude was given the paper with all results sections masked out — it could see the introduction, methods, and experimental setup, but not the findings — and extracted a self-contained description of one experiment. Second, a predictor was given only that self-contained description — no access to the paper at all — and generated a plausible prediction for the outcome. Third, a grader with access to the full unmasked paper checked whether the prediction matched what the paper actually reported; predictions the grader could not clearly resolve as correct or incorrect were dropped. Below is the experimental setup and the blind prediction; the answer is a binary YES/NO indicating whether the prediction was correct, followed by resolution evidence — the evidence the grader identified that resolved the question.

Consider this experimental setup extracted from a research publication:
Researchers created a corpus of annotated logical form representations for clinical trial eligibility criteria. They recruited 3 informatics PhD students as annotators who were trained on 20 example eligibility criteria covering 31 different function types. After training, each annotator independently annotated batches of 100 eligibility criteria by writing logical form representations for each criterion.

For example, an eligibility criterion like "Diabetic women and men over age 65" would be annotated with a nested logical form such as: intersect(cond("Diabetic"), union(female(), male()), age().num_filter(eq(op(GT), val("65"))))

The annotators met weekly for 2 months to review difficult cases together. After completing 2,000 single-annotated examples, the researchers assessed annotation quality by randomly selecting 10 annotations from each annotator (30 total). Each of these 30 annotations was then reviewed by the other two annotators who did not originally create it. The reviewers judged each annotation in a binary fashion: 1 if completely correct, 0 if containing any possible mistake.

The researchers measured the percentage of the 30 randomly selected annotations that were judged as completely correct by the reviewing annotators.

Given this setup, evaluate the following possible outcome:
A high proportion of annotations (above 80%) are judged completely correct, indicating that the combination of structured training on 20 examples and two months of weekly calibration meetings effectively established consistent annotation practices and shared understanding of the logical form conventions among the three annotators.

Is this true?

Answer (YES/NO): YES